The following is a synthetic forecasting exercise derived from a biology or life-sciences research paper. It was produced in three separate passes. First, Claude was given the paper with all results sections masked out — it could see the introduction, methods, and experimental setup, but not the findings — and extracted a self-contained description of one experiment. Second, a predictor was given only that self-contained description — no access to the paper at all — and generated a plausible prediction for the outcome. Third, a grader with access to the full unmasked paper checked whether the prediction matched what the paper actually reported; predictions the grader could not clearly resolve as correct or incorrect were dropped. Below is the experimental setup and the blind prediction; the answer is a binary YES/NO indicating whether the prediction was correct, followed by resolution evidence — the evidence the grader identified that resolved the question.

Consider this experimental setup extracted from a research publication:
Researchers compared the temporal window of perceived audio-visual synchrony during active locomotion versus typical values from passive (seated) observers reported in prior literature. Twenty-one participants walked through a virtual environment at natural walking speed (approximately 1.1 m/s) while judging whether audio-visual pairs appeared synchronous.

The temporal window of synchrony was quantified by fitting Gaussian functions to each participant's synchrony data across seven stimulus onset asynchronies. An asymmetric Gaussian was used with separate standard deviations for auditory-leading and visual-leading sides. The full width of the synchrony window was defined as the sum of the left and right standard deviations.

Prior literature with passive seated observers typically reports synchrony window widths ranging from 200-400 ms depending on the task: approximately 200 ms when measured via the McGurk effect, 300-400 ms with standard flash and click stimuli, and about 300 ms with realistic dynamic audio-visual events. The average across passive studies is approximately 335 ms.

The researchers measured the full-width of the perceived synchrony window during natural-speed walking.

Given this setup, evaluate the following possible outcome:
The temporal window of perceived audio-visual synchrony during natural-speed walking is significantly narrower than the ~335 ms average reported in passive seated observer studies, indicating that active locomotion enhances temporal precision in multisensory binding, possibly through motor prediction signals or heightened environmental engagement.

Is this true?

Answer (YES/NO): NO